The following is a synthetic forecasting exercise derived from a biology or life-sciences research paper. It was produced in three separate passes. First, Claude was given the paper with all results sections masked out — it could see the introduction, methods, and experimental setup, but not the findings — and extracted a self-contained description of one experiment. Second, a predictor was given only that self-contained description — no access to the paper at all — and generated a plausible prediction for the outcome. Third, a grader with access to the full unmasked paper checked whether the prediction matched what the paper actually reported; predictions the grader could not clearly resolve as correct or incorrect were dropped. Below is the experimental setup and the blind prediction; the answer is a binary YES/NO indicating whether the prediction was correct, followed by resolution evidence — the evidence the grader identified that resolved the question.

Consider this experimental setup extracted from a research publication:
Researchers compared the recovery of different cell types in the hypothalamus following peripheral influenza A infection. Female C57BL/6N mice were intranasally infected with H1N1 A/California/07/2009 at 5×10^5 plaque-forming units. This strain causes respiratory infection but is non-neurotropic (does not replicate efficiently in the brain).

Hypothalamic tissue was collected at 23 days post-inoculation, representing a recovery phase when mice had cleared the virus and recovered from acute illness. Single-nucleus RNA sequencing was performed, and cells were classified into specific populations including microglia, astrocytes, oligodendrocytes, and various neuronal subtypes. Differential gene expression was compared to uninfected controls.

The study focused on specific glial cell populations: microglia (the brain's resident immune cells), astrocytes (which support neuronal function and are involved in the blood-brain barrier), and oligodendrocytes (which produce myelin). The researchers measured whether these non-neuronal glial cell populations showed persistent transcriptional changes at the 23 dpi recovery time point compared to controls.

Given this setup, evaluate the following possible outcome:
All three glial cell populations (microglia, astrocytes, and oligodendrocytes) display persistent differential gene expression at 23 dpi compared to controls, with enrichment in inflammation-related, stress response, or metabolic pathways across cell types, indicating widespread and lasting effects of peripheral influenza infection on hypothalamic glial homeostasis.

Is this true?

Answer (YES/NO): NO